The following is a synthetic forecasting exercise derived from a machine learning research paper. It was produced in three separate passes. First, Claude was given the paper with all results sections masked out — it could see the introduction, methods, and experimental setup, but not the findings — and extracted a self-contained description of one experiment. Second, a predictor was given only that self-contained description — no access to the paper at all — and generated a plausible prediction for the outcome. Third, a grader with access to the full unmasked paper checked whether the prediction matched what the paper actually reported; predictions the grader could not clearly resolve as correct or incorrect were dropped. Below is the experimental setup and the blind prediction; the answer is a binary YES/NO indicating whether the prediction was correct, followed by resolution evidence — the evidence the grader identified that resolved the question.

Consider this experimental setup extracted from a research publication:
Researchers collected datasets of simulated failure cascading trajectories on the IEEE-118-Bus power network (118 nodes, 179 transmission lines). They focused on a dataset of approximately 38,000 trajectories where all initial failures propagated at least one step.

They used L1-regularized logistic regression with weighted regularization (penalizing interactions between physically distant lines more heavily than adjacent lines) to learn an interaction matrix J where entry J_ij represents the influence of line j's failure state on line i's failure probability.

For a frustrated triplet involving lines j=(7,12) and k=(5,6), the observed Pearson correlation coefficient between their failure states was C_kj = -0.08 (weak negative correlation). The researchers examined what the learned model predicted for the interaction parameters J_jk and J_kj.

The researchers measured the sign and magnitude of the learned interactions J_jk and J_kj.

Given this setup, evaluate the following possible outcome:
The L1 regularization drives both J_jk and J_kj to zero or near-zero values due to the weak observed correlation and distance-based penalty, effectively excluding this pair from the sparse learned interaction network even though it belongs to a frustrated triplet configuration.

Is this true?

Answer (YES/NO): NO